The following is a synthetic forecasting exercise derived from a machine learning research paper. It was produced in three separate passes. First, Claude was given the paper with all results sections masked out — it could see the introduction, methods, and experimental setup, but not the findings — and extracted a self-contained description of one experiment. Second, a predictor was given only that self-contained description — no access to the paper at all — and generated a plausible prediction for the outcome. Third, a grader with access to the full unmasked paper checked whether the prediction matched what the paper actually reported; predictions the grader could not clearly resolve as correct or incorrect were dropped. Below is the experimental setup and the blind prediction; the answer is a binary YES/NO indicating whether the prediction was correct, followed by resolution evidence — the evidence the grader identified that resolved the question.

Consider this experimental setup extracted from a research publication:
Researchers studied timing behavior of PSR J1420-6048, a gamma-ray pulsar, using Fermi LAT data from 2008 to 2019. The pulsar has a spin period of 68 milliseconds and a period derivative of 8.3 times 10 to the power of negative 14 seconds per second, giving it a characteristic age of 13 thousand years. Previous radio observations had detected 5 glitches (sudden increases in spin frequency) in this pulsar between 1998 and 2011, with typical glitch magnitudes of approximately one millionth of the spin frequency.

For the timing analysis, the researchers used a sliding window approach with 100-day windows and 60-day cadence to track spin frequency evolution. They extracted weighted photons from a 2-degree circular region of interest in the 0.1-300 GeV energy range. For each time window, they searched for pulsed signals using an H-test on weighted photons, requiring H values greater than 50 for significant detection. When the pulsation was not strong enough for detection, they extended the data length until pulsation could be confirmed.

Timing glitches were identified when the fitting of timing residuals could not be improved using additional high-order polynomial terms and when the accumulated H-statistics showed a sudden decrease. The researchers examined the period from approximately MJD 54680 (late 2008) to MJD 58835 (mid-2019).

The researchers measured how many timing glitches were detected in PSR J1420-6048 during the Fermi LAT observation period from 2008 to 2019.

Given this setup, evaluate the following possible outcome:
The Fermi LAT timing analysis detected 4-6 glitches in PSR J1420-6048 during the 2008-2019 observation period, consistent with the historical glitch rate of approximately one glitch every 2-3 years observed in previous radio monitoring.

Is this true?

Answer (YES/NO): YES